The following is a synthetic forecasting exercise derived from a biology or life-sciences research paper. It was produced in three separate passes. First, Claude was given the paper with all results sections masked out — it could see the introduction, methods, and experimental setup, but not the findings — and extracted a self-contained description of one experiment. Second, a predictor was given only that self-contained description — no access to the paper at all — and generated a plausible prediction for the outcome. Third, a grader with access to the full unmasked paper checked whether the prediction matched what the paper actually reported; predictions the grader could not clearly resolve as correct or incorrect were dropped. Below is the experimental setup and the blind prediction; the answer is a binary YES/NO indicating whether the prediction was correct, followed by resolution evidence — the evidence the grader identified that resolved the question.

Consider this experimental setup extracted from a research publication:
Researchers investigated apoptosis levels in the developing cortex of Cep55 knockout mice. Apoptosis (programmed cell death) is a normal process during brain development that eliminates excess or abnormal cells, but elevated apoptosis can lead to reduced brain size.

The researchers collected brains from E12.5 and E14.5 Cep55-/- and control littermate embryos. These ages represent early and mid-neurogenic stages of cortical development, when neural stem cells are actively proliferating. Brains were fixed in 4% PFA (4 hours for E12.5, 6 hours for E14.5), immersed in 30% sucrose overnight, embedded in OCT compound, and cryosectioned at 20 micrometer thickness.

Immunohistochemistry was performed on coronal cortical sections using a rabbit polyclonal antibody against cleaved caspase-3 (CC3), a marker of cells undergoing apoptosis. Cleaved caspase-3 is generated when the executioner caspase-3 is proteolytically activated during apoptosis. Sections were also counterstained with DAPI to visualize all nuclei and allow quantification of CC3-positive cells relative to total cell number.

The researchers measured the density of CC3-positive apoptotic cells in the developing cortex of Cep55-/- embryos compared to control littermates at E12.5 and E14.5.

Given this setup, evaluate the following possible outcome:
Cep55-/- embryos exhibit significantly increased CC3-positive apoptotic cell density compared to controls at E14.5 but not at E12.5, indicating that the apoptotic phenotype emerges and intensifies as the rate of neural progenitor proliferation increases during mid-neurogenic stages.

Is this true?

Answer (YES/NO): NO